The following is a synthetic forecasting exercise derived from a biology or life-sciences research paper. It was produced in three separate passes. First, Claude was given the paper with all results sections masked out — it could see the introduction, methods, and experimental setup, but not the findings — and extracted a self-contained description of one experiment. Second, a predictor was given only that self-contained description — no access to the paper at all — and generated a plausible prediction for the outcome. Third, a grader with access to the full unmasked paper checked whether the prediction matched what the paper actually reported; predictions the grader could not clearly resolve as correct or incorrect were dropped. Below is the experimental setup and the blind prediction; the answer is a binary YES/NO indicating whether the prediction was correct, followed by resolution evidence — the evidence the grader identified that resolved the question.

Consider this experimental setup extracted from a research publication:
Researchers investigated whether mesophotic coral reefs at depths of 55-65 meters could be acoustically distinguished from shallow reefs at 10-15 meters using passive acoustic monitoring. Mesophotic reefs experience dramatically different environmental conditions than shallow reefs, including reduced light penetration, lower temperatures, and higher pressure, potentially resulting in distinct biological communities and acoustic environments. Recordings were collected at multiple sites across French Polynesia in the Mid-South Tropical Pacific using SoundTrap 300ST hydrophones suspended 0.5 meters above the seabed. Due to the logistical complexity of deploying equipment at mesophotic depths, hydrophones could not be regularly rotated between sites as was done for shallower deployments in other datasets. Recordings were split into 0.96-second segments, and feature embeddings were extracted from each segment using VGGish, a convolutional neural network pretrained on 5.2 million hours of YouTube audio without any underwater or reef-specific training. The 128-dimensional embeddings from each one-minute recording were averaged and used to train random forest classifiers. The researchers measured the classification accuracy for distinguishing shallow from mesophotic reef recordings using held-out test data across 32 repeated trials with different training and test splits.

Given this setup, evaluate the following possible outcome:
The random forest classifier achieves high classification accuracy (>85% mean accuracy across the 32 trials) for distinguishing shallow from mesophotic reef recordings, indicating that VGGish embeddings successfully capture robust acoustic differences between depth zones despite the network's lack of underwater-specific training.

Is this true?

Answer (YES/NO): NO